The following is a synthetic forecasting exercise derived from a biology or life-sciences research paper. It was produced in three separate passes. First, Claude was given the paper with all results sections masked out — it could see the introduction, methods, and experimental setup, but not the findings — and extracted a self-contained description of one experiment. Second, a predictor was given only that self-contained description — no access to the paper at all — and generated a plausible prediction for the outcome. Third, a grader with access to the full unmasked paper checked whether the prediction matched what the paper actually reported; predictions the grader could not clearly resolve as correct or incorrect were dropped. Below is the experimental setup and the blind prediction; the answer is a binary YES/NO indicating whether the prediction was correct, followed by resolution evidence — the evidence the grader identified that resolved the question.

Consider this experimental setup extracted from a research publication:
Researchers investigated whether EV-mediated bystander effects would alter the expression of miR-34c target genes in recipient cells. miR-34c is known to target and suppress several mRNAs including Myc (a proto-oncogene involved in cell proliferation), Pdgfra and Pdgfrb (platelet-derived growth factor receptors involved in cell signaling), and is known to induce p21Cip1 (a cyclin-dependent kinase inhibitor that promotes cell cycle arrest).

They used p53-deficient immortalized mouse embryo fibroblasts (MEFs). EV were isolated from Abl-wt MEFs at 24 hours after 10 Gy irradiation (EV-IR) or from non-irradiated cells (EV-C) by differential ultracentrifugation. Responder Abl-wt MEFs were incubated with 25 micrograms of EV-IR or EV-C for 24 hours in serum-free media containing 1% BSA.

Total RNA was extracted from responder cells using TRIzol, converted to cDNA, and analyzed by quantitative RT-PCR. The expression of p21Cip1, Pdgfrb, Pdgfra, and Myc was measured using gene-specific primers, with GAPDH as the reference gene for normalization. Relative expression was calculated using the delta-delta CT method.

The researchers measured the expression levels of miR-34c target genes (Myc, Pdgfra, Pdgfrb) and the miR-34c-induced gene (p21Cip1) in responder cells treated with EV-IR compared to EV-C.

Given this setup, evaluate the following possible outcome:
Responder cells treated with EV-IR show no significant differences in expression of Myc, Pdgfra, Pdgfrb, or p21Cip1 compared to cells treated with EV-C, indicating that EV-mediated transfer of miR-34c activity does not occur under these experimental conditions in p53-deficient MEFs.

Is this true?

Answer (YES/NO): NO